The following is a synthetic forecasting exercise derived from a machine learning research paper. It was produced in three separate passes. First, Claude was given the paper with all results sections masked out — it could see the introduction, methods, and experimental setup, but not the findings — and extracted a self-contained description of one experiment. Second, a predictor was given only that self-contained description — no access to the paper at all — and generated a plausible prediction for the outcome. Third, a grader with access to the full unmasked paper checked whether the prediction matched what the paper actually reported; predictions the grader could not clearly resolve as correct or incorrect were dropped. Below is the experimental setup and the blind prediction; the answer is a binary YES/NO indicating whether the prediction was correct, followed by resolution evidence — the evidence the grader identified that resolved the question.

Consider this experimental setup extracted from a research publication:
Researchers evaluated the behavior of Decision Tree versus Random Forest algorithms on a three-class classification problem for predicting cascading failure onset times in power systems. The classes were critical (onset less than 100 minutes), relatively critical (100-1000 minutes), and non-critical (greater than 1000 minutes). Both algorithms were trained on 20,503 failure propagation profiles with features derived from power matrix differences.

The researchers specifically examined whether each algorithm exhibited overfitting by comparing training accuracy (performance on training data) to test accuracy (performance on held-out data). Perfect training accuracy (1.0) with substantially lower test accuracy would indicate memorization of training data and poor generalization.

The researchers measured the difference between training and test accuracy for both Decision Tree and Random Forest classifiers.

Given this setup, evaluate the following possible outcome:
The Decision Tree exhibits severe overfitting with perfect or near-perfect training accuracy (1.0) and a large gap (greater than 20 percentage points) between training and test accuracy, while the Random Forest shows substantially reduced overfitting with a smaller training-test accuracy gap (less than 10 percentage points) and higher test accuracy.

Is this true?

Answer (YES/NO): NO